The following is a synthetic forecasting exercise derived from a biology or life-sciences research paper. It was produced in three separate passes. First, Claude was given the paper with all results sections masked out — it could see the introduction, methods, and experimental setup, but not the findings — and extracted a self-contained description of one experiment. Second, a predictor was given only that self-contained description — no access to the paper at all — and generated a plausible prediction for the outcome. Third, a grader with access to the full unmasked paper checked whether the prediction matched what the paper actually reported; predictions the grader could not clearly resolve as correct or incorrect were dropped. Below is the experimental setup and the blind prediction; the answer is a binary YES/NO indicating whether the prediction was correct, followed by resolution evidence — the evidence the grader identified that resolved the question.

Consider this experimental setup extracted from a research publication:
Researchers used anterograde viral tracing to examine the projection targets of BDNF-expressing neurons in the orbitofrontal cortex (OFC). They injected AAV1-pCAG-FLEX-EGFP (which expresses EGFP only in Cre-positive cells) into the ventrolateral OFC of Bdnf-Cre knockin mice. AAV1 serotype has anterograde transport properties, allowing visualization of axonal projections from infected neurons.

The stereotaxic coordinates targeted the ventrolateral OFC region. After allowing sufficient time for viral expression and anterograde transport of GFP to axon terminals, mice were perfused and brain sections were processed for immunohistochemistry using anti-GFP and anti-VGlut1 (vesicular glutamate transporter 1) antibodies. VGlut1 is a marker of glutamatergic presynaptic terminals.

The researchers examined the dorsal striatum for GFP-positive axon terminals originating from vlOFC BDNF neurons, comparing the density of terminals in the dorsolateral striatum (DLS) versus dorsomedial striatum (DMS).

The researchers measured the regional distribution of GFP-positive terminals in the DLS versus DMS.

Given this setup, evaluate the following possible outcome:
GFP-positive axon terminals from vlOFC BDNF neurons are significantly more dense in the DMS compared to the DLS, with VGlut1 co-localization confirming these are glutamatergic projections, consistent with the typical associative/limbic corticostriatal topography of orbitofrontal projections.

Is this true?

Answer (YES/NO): NO